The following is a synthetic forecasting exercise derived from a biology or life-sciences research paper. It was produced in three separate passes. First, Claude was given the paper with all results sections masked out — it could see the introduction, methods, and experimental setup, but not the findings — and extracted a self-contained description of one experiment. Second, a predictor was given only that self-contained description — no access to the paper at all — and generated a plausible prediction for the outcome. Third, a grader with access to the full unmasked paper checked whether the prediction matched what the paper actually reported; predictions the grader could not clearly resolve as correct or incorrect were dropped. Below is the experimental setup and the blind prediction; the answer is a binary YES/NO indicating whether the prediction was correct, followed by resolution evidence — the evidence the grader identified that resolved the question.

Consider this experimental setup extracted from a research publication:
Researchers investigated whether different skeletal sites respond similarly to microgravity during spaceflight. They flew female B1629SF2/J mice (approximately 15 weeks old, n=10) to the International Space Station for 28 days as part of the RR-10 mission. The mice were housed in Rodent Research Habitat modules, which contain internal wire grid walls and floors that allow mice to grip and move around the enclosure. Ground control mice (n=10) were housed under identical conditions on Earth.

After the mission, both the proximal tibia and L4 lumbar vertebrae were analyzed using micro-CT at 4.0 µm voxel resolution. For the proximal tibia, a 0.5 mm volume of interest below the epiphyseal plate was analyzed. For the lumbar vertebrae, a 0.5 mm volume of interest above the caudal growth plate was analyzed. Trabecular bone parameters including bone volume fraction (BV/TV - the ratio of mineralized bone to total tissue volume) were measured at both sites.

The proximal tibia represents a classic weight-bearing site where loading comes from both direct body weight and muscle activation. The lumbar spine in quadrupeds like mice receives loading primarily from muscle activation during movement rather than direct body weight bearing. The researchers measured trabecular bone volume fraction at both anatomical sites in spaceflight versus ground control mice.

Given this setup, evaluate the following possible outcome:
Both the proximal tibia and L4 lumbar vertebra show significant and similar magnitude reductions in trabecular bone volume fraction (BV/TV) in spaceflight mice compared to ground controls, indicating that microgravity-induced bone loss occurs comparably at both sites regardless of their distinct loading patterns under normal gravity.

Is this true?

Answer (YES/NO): NO